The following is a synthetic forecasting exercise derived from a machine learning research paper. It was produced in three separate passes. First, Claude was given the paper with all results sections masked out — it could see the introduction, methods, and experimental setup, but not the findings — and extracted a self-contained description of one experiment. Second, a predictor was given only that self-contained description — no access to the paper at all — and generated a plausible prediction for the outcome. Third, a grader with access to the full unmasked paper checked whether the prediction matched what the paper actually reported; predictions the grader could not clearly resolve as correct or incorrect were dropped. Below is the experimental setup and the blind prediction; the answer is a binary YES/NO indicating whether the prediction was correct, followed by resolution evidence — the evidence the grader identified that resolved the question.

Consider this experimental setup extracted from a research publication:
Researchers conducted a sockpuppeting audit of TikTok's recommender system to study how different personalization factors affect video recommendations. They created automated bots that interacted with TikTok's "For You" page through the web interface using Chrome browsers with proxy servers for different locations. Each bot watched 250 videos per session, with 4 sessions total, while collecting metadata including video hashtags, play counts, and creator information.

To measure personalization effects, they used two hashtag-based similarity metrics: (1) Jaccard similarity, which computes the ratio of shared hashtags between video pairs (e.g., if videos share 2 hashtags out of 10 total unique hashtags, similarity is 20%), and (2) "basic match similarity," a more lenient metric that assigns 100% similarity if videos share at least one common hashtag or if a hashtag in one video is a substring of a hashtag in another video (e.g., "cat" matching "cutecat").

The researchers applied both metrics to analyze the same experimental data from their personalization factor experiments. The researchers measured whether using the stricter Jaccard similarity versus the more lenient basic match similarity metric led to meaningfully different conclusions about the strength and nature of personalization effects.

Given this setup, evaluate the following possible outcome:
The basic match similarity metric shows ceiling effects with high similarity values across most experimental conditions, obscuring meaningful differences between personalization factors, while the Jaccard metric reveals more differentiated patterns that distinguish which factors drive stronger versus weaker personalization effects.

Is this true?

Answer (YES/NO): NO